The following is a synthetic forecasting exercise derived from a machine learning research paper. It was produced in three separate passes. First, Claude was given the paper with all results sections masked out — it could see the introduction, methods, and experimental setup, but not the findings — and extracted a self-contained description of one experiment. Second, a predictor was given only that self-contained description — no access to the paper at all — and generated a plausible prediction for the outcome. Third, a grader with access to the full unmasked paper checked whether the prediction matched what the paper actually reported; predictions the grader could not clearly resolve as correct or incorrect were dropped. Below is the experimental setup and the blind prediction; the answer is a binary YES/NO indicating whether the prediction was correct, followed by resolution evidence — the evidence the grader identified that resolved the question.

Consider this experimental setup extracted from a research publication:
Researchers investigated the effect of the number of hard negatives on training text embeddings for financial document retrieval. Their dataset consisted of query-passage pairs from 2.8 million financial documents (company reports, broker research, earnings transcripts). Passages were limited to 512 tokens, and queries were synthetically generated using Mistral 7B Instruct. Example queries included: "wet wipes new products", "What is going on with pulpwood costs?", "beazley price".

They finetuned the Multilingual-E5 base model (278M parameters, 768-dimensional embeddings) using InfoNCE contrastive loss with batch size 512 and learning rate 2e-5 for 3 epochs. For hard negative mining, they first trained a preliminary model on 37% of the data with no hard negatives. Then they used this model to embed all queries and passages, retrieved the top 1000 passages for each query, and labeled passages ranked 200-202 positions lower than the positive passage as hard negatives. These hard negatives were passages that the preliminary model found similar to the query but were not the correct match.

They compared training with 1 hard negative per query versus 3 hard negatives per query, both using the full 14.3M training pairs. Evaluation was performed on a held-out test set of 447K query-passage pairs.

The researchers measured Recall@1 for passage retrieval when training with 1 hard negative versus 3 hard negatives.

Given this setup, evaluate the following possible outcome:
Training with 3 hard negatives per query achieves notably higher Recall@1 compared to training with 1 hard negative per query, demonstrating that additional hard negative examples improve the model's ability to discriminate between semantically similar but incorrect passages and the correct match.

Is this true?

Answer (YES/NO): NO